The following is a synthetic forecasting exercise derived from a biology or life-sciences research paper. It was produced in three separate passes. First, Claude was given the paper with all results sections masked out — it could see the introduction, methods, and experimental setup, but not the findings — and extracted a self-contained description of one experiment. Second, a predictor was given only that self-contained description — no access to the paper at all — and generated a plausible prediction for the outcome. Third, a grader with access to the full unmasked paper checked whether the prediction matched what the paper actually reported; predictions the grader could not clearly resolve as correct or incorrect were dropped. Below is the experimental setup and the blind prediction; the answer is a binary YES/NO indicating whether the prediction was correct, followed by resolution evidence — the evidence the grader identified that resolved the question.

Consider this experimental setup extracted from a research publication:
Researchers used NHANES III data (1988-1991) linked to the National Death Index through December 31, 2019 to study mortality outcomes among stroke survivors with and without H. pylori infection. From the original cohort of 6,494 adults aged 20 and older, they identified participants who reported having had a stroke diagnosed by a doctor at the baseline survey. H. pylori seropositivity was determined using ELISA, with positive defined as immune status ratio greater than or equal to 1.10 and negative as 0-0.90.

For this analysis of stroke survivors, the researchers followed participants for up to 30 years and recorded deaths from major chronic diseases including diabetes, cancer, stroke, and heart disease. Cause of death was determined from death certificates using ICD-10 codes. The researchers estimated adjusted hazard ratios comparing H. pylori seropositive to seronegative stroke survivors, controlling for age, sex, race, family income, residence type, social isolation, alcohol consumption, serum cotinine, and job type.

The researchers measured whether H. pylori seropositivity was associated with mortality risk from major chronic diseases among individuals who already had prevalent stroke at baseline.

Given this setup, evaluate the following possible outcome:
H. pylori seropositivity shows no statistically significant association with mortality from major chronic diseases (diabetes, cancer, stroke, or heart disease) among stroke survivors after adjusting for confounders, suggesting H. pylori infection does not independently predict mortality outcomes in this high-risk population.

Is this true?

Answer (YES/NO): NO